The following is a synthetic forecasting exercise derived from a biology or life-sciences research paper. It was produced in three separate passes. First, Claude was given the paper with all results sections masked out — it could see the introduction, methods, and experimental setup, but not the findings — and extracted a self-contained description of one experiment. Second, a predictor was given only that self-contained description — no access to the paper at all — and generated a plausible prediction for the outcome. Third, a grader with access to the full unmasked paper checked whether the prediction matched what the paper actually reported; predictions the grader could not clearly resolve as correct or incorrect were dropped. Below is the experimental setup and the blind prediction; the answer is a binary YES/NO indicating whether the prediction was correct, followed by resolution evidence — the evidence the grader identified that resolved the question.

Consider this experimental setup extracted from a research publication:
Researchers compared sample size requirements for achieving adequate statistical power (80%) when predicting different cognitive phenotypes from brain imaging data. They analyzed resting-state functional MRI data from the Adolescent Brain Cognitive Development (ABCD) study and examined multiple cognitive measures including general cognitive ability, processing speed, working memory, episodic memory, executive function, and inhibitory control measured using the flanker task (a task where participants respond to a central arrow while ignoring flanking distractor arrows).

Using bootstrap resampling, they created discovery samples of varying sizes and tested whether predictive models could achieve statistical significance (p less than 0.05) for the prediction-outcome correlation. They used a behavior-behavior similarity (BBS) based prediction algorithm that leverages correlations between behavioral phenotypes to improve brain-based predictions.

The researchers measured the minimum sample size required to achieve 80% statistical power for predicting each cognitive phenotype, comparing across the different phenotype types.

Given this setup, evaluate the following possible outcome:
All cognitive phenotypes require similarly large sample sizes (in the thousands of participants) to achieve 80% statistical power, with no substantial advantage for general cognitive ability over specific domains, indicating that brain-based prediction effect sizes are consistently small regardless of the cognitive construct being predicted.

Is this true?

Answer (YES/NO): NO